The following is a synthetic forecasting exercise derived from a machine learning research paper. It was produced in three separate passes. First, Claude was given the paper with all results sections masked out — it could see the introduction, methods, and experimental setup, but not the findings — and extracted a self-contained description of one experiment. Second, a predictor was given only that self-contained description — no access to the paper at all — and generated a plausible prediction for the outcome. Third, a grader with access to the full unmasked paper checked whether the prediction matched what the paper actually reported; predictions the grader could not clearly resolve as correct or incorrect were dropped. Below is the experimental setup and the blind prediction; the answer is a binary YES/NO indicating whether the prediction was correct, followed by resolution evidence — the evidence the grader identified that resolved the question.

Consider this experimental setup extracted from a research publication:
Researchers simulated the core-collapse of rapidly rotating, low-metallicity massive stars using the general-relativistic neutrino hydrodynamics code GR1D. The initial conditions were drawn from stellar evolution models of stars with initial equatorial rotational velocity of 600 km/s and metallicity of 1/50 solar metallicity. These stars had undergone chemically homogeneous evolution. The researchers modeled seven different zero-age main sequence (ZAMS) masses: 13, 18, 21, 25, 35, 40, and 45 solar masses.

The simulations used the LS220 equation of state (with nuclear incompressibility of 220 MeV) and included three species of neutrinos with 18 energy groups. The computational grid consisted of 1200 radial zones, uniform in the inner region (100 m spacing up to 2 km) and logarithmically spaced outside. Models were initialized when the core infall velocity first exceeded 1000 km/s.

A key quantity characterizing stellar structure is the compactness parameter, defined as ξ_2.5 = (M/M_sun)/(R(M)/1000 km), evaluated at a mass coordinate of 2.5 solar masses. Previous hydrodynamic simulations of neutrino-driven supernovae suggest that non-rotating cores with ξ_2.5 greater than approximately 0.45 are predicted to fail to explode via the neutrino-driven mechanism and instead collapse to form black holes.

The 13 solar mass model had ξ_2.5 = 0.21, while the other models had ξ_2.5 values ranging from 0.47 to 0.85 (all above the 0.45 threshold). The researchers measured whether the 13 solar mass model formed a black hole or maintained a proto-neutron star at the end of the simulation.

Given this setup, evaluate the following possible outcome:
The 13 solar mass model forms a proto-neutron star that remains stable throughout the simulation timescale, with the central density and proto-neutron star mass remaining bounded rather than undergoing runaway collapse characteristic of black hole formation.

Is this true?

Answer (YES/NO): YES